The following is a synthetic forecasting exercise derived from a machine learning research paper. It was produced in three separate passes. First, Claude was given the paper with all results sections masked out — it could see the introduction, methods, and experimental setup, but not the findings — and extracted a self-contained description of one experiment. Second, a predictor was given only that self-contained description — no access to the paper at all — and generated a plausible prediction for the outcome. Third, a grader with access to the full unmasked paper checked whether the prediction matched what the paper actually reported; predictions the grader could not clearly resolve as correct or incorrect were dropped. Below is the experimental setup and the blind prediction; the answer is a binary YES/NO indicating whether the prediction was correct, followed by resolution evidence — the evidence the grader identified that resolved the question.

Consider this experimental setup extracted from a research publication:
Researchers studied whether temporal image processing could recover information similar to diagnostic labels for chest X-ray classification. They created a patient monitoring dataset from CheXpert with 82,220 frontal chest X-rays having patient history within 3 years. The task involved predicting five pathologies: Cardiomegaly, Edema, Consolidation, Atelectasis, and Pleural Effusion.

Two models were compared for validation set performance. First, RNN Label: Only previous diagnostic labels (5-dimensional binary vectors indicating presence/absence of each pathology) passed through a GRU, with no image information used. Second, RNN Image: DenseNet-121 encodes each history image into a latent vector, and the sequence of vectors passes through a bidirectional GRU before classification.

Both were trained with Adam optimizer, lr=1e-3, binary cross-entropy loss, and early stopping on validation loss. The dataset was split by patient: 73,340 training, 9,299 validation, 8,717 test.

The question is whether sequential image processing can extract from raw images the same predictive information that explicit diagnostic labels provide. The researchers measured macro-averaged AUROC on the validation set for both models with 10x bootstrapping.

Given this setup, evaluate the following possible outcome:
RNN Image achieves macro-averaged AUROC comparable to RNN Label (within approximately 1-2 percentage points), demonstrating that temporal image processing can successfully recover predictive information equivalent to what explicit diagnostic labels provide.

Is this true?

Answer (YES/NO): NO